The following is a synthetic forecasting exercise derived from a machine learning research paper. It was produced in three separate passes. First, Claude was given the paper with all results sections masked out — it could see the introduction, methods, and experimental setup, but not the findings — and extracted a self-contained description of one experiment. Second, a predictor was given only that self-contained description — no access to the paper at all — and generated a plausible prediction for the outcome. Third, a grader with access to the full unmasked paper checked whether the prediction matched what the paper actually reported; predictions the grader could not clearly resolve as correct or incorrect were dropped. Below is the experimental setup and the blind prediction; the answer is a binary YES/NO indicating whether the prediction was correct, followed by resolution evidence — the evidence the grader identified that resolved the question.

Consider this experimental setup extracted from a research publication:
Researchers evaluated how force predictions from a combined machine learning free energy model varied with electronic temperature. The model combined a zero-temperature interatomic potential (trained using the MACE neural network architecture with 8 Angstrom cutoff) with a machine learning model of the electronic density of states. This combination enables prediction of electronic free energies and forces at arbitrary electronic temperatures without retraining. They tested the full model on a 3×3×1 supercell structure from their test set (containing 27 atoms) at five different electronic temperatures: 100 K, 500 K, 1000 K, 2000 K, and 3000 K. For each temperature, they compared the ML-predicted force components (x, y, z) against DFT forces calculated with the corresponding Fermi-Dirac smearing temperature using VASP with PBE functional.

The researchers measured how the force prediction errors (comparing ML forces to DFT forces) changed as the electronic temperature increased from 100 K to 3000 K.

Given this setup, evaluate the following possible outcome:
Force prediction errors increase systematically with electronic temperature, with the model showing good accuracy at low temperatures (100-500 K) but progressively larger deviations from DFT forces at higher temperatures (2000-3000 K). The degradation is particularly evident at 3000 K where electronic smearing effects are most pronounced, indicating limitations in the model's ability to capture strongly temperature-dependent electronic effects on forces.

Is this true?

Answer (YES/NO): YES